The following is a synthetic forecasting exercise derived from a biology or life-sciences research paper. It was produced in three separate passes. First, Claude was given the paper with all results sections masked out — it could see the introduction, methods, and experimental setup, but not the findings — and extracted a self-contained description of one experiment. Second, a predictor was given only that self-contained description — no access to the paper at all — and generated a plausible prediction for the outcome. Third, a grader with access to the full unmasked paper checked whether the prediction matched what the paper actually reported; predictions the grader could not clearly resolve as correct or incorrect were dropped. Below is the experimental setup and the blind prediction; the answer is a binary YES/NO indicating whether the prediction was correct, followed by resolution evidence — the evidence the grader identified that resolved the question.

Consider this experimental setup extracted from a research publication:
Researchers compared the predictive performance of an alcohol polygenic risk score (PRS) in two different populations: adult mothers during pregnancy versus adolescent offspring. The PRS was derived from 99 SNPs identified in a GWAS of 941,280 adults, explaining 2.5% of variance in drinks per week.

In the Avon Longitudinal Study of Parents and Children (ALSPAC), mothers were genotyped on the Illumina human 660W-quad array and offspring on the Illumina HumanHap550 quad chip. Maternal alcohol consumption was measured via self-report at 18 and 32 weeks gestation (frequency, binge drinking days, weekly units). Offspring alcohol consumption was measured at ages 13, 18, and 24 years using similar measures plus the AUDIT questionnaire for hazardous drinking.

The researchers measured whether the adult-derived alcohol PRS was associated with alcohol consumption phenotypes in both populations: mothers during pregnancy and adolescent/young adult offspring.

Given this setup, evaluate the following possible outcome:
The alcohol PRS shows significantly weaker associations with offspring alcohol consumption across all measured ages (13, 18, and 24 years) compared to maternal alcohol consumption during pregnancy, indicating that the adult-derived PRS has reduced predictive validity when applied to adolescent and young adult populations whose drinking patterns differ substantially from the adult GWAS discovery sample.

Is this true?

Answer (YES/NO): YES